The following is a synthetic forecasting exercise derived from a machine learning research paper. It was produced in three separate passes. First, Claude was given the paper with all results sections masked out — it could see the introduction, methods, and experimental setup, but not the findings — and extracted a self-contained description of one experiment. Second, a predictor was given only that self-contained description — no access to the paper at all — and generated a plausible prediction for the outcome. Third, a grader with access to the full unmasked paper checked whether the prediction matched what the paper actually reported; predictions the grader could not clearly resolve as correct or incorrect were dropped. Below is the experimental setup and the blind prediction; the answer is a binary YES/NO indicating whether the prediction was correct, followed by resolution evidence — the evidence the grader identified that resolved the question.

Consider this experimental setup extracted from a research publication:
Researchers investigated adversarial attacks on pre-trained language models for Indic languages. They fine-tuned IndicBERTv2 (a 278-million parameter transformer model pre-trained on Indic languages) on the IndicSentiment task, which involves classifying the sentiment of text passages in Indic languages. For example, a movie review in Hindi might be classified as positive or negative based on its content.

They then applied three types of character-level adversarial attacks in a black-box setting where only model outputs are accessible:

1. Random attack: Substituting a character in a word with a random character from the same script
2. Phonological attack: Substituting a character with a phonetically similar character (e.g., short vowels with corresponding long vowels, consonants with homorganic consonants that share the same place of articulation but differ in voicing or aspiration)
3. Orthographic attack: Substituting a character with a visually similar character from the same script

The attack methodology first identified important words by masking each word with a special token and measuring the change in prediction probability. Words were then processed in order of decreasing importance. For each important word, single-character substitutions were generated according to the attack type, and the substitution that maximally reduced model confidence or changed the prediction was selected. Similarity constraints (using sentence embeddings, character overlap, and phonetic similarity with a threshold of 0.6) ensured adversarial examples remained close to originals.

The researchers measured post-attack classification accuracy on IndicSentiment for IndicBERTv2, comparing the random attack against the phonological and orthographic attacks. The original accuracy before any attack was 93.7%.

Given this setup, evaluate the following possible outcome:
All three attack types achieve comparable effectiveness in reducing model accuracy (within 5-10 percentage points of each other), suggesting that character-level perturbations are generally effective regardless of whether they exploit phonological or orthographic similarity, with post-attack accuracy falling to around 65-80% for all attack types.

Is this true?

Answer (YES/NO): NO